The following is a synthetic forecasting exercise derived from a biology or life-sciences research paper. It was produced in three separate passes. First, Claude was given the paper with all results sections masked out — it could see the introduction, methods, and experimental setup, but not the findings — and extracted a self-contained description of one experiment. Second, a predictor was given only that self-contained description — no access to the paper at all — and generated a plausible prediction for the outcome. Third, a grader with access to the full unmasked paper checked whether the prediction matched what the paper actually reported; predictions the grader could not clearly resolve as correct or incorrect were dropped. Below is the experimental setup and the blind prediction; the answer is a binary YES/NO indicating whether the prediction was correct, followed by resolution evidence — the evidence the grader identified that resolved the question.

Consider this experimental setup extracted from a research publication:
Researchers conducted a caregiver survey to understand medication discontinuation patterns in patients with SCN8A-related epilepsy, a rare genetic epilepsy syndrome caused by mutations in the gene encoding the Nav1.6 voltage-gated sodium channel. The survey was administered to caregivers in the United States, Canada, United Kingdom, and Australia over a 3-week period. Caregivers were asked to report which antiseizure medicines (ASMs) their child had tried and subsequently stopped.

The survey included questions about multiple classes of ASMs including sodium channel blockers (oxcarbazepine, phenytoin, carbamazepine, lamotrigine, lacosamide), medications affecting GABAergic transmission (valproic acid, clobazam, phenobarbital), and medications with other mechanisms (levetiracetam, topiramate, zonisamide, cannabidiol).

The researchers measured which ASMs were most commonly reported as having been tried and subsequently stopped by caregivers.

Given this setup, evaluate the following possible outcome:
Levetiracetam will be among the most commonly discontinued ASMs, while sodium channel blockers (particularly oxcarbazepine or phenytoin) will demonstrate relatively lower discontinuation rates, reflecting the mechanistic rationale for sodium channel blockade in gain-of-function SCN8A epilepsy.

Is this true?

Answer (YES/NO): YES